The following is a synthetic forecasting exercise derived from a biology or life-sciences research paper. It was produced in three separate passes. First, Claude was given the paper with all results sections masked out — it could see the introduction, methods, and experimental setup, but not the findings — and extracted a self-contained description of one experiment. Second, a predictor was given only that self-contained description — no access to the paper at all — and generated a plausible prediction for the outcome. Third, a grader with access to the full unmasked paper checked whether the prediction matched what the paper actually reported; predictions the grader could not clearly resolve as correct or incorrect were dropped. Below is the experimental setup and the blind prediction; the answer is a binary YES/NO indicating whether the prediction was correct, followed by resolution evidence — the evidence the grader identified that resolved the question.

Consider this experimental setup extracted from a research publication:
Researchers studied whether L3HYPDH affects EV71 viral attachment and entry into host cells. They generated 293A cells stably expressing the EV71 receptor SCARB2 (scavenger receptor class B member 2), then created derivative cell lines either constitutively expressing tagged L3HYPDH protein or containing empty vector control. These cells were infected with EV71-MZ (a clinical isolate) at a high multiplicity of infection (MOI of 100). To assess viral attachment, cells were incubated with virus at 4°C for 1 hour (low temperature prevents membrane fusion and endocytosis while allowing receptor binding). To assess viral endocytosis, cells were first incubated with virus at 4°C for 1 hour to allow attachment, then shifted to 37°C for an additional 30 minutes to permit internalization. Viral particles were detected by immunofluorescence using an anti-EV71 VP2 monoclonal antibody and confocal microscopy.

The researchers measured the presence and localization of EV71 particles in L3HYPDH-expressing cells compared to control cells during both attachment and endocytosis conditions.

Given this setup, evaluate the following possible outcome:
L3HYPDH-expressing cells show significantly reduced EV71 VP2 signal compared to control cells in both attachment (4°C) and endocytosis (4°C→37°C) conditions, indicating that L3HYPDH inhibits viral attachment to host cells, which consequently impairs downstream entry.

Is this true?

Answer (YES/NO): NO